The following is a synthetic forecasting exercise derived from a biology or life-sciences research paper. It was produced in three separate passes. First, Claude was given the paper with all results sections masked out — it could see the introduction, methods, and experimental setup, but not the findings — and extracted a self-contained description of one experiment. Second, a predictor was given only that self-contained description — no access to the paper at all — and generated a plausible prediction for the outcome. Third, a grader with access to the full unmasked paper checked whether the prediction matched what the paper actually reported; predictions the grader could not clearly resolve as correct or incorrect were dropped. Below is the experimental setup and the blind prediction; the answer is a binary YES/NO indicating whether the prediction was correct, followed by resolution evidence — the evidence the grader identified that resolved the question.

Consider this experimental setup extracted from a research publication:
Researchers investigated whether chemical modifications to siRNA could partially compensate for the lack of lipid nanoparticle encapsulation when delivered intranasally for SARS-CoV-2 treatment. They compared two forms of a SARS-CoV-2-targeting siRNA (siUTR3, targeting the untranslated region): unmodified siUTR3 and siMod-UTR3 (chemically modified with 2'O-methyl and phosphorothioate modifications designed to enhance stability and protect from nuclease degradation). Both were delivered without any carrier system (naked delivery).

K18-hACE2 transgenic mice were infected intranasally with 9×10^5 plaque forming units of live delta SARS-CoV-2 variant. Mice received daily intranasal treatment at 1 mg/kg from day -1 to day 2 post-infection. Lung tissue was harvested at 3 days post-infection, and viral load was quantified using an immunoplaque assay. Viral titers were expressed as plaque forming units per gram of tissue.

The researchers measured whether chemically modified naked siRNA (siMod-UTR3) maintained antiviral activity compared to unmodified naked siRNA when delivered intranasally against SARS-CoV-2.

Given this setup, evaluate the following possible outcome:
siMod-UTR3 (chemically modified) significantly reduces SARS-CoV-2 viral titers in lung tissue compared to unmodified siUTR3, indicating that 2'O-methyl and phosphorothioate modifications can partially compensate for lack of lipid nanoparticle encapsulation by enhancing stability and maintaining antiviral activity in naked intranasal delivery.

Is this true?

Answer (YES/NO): NO